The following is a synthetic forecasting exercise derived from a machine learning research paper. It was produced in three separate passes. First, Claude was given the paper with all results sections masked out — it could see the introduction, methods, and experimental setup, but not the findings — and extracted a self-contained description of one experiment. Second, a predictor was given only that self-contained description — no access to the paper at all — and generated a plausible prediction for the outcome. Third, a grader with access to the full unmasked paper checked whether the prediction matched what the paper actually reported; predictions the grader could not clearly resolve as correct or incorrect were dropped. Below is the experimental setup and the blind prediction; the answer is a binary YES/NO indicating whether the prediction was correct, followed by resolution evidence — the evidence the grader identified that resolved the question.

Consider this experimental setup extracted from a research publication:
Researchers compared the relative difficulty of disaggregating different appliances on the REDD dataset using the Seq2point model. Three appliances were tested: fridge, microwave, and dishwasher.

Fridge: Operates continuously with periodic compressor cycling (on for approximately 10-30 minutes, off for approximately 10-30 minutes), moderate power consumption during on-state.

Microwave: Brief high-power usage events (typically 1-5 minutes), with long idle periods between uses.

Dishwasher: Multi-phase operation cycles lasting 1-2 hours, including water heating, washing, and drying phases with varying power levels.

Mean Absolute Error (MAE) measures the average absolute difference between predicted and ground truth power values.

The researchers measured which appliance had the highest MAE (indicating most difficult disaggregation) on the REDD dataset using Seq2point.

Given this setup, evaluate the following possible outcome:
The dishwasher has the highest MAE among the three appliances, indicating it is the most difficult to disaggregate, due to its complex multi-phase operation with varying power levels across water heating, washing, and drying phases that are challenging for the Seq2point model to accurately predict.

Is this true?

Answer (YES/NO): NO